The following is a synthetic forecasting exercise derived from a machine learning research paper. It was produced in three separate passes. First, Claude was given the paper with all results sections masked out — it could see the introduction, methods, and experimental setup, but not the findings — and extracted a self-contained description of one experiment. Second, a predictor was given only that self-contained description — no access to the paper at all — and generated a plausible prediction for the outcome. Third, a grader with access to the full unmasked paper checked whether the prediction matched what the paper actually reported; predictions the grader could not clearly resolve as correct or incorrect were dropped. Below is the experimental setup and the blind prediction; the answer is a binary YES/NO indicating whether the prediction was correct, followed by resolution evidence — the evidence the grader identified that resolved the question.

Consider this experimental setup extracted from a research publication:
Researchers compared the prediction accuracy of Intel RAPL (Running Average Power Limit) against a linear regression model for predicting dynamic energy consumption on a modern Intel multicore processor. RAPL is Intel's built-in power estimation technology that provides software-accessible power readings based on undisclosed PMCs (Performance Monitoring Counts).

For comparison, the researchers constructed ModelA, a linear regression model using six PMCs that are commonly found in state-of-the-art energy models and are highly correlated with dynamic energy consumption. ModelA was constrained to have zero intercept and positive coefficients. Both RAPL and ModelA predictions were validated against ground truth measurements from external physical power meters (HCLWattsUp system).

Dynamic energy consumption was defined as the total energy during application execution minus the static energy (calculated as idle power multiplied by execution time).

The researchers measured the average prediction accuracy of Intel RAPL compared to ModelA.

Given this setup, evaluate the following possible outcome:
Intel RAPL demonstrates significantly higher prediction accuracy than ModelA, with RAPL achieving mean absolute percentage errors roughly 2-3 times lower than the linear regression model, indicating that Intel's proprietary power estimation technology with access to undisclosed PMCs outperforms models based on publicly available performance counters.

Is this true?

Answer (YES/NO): NO